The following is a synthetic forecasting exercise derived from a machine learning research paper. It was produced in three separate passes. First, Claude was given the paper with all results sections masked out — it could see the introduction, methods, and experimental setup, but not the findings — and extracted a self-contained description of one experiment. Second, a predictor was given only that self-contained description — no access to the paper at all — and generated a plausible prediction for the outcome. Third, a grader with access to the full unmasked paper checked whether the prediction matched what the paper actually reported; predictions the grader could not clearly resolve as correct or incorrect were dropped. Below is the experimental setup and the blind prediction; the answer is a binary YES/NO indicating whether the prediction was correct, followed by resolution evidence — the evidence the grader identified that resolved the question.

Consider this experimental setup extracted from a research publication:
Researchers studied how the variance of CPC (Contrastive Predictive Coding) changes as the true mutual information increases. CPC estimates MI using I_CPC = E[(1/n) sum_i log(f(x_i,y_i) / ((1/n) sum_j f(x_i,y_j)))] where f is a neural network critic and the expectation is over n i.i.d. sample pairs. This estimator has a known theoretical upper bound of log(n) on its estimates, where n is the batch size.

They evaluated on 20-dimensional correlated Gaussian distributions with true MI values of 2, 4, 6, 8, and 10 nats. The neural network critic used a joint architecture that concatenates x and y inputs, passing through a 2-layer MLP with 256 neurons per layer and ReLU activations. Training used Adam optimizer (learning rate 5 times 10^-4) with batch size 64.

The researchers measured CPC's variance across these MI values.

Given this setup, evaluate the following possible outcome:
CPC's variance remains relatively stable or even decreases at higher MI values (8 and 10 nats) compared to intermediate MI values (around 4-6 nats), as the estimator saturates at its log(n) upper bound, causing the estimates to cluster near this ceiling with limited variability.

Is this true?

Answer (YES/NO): YES